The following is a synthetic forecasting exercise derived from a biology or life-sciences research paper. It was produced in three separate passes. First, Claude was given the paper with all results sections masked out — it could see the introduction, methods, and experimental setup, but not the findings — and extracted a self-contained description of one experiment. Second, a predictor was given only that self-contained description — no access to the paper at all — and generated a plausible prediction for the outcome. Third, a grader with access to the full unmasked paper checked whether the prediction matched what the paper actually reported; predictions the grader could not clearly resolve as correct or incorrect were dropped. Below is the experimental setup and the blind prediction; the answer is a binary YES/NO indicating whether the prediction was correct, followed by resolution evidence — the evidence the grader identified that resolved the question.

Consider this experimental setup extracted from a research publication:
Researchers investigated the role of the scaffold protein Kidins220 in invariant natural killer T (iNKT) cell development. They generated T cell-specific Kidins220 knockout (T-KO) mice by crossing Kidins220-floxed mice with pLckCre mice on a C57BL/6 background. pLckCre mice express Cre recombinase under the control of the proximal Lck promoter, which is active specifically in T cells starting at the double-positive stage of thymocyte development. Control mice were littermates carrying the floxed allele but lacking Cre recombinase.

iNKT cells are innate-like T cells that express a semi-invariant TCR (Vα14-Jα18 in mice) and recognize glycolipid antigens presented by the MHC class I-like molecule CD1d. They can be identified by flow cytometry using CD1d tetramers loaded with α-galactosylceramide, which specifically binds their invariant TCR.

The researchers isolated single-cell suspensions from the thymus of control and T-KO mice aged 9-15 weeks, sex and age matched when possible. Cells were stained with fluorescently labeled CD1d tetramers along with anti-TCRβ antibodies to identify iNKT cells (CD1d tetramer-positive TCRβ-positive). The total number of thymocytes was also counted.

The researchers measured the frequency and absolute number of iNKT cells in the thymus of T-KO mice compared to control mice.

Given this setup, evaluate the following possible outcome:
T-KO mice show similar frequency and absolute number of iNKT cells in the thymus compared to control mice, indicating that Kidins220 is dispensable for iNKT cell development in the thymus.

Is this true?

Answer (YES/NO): NO